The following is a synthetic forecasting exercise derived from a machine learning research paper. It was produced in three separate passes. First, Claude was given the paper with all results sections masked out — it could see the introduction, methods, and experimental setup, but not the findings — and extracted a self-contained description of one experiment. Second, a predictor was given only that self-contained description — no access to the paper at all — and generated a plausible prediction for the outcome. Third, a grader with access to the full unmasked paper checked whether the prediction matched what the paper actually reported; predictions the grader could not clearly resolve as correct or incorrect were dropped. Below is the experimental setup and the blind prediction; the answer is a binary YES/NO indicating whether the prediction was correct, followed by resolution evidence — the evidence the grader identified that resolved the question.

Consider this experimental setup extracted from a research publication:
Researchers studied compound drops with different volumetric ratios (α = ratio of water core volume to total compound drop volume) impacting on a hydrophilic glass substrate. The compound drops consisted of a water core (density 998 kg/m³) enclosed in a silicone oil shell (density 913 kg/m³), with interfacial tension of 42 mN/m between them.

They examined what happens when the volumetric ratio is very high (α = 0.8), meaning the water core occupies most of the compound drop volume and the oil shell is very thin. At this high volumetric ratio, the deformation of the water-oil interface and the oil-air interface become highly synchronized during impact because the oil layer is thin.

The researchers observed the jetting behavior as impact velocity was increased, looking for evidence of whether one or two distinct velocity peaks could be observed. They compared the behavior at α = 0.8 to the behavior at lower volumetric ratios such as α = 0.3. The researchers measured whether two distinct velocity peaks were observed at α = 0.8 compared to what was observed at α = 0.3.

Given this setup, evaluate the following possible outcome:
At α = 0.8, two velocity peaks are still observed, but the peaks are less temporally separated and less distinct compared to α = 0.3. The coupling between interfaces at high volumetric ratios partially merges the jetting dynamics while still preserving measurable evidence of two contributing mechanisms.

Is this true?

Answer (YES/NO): NO